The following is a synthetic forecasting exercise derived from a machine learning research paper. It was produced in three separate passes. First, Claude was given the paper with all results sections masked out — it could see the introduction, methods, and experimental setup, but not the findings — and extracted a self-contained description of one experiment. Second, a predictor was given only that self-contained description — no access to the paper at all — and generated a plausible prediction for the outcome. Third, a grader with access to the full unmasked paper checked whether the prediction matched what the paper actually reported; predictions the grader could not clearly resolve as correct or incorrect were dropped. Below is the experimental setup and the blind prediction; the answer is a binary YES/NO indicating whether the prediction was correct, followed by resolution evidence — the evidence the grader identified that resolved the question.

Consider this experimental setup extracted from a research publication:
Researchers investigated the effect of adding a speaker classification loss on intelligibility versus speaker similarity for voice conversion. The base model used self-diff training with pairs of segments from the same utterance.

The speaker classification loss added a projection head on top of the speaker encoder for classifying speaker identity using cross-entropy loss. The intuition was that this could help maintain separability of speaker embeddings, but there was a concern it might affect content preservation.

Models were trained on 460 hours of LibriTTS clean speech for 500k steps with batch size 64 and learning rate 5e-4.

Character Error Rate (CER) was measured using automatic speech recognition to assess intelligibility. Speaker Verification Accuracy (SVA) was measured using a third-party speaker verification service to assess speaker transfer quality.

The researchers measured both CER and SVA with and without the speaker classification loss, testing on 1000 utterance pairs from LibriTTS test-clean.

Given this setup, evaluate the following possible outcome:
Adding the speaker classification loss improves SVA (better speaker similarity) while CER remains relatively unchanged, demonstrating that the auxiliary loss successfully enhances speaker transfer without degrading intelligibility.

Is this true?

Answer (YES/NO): NO